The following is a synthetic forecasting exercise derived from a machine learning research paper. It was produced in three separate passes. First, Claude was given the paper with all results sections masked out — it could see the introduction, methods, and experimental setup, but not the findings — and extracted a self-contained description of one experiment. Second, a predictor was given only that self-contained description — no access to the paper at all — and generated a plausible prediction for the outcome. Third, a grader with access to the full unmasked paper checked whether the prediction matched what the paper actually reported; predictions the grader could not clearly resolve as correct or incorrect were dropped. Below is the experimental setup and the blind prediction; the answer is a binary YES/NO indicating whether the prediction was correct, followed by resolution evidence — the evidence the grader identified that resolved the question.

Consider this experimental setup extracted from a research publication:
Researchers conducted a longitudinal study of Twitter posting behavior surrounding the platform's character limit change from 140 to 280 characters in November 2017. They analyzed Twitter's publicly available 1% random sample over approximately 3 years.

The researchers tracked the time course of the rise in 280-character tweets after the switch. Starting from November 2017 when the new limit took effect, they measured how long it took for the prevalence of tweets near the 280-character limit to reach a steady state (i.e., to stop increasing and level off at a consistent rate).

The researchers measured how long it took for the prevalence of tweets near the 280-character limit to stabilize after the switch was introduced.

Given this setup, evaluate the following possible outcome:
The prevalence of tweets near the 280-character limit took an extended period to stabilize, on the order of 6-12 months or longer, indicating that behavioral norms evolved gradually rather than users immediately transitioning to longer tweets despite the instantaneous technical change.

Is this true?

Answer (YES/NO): YES